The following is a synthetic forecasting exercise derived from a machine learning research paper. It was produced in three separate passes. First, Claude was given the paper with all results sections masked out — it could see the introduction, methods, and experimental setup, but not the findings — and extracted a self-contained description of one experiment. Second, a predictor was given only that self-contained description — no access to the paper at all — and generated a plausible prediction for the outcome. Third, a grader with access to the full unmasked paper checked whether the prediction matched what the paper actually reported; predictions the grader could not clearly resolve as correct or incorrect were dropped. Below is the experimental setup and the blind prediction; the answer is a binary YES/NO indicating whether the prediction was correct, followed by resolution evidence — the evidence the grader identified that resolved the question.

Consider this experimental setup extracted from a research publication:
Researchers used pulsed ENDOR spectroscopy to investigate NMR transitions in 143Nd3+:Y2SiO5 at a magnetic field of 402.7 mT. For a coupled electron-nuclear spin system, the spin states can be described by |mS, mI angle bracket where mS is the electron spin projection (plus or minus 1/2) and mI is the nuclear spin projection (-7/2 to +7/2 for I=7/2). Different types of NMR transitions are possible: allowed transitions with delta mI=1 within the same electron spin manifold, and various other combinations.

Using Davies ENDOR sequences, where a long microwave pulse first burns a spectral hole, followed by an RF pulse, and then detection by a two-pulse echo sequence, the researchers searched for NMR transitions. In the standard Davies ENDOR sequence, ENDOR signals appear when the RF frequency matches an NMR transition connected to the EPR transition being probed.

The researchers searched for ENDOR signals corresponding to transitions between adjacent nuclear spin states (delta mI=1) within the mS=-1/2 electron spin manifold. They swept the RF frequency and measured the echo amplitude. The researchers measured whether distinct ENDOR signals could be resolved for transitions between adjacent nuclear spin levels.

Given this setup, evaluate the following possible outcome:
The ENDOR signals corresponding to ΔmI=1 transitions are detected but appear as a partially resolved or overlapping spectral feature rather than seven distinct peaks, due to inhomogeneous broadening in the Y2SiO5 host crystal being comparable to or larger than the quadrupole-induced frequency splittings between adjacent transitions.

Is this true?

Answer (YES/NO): NO